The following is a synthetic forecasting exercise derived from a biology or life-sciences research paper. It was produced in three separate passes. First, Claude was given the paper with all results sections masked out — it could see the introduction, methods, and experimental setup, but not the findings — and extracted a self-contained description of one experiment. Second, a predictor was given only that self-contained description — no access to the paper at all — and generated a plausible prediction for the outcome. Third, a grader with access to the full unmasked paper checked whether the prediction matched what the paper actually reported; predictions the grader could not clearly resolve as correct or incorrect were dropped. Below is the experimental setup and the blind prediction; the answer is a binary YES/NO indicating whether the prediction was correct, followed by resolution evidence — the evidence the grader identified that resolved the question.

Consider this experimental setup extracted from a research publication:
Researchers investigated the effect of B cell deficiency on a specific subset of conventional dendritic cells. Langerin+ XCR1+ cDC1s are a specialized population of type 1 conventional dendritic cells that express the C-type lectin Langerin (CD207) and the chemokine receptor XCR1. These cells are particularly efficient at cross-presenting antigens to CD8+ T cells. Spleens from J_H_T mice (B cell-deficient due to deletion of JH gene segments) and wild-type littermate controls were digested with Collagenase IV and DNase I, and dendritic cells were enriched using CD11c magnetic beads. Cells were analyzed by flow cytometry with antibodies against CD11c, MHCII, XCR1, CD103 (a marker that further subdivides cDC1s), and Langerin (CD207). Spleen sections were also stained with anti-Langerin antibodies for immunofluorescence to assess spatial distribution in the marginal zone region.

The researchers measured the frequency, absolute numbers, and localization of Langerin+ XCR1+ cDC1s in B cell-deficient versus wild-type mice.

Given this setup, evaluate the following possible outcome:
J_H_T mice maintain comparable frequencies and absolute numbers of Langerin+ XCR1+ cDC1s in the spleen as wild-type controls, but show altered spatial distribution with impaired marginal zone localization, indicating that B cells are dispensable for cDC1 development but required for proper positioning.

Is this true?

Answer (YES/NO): NO